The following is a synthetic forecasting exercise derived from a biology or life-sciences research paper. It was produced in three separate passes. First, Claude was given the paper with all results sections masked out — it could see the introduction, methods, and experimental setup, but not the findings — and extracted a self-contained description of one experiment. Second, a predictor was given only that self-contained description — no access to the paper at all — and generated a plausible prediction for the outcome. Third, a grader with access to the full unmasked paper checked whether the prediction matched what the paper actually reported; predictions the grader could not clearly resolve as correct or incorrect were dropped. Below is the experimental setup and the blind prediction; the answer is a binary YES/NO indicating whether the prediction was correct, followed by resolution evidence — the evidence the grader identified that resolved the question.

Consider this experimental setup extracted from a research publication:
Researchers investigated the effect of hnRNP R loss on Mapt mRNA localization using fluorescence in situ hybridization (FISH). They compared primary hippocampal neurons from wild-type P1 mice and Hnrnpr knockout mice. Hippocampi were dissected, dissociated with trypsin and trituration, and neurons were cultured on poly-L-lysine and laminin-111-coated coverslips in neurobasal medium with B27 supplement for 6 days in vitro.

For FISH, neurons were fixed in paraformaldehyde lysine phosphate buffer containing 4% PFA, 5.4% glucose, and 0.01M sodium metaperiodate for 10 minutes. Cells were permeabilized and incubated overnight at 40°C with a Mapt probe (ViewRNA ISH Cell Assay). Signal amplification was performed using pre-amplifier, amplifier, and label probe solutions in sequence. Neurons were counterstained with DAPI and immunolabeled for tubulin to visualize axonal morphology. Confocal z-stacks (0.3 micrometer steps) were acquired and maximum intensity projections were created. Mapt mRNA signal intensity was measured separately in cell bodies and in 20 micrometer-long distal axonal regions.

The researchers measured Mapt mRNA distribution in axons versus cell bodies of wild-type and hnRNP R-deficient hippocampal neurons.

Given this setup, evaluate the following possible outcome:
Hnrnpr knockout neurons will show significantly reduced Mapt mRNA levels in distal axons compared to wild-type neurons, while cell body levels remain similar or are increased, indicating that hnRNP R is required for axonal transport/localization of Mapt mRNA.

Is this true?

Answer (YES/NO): YES